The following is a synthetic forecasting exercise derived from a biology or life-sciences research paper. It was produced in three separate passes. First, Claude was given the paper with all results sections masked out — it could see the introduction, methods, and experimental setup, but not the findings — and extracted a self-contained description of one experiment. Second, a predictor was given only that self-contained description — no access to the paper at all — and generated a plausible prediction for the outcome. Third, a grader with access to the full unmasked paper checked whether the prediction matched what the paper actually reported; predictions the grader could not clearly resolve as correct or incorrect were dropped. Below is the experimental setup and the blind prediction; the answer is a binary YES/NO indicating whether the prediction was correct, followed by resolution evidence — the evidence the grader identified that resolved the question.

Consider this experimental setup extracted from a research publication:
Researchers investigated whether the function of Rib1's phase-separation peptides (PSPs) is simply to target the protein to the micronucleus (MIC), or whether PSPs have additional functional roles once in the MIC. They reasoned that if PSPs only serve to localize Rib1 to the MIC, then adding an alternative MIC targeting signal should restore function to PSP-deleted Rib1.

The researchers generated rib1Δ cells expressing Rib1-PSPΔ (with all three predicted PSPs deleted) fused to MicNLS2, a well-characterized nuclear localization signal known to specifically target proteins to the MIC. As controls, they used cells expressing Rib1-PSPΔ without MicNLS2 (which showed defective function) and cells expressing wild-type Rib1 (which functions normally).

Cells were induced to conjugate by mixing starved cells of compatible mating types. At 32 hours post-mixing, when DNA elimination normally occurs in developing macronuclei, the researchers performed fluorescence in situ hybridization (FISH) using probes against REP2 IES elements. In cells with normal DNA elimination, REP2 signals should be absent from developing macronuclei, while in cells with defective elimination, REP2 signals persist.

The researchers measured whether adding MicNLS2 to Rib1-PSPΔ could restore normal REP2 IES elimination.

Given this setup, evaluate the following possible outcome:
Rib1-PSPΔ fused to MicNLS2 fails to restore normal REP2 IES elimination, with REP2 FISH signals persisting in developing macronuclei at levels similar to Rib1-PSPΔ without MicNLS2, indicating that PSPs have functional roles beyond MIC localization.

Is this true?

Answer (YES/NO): YES